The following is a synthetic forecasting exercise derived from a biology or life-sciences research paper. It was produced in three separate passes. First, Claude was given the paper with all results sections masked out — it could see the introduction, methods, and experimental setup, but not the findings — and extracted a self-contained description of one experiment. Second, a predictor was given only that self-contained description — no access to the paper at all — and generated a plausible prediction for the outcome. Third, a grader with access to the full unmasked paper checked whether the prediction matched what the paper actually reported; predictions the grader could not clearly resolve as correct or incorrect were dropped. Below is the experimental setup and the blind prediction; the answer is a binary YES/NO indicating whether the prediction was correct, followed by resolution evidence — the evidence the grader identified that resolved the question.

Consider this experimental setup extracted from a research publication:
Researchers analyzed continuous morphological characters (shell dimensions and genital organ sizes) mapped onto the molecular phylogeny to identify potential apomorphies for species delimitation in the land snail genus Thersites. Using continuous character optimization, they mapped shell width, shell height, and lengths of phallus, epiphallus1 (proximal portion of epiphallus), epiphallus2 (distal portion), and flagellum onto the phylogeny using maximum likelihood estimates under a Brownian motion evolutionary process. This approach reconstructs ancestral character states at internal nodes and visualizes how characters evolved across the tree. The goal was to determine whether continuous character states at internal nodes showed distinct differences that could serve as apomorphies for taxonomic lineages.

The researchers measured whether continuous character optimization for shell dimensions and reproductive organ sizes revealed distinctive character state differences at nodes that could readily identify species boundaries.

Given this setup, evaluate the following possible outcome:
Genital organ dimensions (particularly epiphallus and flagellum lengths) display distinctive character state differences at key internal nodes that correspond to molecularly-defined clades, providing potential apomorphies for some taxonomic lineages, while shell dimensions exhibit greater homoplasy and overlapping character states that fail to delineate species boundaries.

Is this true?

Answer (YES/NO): NO